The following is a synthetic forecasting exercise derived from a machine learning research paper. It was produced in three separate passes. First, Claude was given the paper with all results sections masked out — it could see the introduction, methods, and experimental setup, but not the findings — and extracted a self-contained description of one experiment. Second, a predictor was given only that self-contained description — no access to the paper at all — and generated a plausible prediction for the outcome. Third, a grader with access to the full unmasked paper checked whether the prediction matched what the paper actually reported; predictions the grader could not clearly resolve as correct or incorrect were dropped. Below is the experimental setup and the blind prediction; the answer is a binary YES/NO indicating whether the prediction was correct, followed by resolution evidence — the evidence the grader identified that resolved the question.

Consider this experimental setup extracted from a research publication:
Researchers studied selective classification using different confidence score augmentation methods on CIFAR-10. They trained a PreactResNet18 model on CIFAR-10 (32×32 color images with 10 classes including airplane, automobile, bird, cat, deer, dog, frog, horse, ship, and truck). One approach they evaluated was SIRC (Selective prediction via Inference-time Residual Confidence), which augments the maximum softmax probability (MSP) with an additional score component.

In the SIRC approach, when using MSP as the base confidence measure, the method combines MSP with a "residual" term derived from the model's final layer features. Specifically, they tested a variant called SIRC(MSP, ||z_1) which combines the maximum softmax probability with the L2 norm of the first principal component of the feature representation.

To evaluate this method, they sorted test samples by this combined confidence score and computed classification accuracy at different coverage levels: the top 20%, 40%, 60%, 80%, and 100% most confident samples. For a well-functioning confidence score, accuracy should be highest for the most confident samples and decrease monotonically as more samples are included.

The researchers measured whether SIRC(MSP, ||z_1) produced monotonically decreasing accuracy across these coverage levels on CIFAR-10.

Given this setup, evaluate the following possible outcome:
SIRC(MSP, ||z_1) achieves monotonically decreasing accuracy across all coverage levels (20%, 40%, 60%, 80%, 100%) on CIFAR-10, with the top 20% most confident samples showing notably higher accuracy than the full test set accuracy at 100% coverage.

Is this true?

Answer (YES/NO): NO